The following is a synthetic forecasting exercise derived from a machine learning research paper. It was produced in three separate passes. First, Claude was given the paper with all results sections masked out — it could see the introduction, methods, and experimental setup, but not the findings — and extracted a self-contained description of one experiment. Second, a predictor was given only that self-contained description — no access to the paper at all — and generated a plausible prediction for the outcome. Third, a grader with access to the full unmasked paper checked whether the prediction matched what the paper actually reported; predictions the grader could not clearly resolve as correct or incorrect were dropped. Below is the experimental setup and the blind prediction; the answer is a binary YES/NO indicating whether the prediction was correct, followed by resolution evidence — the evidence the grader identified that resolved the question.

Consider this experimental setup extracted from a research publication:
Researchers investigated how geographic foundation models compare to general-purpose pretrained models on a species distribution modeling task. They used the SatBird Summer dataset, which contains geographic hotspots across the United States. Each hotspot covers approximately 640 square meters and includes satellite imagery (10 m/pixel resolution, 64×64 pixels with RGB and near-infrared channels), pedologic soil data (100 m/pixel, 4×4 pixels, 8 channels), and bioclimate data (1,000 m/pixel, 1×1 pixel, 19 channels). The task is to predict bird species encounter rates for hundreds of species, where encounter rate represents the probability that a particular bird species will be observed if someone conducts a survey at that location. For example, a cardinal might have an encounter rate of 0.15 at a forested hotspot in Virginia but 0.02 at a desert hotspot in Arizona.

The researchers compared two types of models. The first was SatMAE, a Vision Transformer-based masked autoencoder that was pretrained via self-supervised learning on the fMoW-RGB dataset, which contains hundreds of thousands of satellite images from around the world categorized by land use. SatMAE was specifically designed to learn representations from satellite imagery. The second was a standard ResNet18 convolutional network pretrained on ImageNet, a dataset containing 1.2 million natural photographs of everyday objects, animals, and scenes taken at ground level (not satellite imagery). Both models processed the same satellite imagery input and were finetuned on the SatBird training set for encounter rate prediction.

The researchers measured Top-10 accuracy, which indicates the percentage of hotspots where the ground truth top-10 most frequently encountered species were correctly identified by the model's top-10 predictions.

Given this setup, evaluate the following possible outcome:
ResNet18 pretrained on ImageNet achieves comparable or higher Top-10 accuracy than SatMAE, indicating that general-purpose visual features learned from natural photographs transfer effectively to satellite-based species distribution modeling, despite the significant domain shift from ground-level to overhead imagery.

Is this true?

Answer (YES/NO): YES